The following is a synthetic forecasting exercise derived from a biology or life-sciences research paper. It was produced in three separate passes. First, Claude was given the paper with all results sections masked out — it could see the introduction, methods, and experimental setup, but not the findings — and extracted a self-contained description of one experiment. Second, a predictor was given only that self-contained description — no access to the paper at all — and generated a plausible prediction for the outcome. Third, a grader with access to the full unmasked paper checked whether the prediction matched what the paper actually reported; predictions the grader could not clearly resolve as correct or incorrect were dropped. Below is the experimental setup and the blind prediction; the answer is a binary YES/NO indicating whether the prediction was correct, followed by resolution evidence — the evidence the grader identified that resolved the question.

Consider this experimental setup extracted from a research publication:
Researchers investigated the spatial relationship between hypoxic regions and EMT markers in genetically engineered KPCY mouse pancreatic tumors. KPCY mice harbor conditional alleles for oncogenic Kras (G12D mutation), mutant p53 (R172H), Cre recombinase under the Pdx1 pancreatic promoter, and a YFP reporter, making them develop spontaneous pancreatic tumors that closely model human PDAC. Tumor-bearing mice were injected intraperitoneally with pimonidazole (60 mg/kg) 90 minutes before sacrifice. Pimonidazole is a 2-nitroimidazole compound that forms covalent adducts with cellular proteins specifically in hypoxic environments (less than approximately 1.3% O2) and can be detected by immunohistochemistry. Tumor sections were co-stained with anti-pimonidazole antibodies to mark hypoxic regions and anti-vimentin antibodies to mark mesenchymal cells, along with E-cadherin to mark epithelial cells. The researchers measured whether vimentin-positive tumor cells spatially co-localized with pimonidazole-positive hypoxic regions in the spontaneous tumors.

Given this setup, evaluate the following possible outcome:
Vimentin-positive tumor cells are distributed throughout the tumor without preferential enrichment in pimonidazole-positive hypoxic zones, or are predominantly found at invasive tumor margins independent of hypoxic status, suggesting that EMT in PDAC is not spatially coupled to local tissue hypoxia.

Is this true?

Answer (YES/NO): NO